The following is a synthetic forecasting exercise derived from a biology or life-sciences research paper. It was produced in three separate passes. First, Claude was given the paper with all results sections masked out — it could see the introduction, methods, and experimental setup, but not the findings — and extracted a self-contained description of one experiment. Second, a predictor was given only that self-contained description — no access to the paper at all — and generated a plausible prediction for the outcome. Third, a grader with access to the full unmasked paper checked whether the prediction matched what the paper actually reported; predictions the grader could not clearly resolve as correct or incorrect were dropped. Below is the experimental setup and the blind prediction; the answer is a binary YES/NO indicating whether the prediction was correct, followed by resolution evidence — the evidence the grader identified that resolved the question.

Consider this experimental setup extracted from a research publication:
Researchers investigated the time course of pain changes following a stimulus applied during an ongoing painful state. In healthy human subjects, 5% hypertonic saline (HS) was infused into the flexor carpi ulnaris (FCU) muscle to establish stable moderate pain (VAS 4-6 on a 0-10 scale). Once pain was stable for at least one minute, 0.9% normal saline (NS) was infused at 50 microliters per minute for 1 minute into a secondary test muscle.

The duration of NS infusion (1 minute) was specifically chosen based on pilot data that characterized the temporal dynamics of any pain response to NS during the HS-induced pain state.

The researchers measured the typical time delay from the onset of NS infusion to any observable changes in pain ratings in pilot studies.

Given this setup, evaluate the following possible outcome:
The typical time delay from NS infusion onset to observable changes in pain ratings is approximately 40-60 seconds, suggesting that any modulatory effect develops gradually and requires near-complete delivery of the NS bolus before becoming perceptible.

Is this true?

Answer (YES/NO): NO